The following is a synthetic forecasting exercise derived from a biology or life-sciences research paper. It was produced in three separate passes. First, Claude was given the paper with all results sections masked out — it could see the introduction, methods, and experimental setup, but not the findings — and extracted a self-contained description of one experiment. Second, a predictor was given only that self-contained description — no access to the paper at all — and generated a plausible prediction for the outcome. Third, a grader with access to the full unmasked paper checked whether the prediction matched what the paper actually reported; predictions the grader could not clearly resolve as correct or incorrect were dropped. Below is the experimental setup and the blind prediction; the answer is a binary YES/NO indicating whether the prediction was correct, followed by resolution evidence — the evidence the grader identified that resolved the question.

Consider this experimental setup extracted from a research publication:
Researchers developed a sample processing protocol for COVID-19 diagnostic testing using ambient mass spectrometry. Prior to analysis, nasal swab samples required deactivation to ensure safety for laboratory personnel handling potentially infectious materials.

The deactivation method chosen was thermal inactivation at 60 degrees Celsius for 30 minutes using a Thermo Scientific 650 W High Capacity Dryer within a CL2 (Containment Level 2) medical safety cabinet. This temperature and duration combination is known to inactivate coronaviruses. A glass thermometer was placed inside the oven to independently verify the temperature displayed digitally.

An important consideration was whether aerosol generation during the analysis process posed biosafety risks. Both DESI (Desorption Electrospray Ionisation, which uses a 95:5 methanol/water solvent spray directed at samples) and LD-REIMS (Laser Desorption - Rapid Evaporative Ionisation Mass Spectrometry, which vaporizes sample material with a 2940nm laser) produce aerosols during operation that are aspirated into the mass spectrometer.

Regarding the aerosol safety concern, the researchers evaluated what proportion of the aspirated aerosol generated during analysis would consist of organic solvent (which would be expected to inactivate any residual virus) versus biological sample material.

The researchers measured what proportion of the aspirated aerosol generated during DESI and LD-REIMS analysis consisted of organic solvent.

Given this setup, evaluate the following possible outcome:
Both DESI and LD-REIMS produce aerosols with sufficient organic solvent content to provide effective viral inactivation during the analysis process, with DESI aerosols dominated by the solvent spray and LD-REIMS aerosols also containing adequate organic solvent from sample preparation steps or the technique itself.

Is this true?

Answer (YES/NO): YES